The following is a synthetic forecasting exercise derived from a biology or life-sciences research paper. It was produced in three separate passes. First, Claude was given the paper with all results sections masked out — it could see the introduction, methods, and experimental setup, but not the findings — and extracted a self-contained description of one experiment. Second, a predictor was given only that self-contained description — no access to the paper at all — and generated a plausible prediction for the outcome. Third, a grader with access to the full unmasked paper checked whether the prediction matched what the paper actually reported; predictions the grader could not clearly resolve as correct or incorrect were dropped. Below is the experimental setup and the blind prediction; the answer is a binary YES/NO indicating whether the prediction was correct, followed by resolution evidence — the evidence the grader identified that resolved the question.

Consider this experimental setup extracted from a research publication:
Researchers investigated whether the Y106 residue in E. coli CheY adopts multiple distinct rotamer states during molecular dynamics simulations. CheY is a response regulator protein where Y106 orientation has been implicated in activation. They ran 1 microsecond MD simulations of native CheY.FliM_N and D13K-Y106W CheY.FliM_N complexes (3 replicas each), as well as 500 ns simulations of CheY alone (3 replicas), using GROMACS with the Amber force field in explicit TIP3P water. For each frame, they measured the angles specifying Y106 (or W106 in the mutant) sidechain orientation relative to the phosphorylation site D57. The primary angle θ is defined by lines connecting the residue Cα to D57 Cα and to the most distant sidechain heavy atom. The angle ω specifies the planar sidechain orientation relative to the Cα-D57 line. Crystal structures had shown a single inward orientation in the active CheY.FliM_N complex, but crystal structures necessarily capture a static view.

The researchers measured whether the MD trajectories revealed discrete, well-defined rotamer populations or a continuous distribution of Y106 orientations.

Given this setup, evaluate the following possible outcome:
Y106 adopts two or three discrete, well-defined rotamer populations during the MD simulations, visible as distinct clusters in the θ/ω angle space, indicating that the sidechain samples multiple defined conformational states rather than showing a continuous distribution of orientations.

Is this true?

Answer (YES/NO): NO